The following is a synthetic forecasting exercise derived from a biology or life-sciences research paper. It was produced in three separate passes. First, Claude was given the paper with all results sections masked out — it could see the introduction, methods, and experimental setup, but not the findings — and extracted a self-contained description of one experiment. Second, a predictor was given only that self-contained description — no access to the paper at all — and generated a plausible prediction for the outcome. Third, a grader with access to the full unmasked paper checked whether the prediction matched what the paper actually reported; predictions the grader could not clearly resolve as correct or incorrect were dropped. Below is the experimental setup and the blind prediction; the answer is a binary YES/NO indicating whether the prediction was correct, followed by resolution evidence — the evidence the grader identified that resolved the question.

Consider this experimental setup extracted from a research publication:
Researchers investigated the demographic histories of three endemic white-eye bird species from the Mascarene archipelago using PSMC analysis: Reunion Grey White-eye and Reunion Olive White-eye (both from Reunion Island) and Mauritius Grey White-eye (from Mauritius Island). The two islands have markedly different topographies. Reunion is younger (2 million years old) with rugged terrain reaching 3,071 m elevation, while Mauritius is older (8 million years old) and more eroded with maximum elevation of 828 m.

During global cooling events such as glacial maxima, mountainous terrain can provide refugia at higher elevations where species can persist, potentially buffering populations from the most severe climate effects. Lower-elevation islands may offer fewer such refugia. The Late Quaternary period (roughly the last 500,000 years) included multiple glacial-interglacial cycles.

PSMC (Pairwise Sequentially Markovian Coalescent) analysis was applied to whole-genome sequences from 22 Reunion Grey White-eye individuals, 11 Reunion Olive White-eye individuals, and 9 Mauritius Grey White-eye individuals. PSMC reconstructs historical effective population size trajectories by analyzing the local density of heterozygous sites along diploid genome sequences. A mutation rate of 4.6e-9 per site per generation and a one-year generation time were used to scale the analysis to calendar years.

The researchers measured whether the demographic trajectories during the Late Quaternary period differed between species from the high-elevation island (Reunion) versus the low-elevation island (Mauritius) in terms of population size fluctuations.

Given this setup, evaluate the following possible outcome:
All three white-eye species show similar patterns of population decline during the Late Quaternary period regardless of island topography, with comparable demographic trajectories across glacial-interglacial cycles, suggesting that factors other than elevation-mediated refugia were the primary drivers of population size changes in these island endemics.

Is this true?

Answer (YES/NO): NO